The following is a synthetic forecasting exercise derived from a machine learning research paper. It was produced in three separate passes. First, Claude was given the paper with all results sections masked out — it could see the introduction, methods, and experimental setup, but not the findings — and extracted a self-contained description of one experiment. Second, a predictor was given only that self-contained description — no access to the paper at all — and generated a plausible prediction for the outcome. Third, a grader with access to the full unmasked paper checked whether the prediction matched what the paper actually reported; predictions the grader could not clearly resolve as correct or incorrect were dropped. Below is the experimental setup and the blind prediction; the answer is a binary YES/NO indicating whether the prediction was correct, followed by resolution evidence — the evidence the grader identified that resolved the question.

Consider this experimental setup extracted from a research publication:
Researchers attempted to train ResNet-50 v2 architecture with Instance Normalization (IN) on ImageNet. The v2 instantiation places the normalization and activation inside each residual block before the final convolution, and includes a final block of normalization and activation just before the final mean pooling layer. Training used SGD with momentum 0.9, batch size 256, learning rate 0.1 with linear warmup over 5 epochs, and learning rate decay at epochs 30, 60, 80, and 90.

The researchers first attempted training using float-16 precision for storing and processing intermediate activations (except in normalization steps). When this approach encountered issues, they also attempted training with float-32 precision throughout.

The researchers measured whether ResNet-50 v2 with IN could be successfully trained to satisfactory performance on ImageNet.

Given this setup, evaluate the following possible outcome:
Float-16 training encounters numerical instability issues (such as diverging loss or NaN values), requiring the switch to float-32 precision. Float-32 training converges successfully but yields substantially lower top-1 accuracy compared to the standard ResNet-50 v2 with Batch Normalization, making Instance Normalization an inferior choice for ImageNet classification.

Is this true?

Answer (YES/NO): NO